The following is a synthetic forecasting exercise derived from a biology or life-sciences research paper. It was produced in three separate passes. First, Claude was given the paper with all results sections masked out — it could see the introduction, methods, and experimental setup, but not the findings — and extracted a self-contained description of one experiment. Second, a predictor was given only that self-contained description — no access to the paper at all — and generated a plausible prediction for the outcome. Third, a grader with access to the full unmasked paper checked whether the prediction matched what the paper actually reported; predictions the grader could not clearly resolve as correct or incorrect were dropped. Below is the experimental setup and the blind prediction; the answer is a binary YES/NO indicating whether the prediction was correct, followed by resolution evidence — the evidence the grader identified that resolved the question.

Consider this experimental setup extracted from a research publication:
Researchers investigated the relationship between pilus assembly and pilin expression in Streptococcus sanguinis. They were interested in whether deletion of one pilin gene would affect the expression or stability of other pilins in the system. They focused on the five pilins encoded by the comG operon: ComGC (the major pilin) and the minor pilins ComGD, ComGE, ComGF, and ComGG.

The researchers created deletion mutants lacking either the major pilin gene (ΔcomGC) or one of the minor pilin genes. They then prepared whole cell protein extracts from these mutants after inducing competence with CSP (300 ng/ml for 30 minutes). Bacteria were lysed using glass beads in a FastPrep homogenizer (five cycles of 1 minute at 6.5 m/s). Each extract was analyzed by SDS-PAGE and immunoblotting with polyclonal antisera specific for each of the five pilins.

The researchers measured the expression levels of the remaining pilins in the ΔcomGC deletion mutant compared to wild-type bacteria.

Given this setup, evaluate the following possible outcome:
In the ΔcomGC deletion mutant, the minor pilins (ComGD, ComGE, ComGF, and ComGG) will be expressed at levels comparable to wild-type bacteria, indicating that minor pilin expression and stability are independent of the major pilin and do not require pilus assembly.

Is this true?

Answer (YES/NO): YES